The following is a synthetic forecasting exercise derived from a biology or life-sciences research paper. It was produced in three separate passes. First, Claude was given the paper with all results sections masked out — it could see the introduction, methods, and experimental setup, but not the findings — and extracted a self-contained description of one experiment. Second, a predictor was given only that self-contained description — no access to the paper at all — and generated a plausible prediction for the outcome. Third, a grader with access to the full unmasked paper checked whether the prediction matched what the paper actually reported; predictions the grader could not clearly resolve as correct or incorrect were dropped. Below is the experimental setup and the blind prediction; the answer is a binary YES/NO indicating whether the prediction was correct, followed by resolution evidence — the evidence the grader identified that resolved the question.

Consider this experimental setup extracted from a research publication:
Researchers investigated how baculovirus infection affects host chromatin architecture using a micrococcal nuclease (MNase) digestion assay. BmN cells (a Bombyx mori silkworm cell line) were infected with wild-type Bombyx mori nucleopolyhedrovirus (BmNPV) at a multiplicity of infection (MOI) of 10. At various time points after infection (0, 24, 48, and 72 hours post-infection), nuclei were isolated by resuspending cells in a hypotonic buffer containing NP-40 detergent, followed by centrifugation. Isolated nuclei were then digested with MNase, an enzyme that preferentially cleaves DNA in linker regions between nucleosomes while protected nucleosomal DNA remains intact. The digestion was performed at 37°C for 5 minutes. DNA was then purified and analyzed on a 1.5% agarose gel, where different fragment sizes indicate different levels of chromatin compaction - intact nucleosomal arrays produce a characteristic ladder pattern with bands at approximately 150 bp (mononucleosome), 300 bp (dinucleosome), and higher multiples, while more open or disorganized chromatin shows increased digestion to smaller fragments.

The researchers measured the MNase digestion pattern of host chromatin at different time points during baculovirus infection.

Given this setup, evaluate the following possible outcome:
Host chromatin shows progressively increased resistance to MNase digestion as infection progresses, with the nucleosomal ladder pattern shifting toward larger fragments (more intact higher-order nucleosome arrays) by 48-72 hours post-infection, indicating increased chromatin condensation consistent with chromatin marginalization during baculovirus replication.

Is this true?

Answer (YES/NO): NO